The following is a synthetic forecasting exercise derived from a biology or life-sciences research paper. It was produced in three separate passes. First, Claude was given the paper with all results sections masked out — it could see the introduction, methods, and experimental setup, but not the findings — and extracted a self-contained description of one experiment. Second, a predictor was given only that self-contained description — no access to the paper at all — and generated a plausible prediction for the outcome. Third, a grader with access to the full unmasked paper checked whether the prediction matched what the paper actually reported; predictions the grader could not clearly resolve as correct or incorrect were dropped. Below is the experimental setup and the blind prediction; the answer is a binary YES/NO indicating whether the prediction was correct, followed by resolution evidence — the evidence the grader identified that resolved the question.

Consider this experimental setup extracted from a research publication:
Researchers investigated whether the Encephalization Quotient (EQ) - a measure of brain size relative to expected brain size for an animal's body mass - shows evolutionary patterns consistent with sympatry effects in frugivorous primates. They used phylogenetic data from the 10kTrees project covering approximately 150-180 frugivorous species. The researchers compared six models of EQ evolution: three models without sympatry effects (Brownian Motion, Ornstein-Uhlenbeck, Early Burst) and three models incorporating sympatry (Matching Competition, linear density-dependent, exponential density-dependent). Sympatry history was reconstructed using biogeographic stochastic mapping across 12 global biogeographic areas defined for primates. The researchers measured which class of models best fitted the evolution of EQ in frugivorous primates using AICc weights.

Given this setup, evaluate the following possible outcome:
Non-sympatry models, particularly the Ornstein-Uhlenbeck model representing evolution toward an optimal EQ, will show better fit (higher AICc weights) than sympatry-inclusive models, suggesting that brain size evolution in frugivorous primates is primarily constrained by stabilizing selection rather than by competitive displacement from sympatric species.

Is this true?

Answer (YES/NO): YES